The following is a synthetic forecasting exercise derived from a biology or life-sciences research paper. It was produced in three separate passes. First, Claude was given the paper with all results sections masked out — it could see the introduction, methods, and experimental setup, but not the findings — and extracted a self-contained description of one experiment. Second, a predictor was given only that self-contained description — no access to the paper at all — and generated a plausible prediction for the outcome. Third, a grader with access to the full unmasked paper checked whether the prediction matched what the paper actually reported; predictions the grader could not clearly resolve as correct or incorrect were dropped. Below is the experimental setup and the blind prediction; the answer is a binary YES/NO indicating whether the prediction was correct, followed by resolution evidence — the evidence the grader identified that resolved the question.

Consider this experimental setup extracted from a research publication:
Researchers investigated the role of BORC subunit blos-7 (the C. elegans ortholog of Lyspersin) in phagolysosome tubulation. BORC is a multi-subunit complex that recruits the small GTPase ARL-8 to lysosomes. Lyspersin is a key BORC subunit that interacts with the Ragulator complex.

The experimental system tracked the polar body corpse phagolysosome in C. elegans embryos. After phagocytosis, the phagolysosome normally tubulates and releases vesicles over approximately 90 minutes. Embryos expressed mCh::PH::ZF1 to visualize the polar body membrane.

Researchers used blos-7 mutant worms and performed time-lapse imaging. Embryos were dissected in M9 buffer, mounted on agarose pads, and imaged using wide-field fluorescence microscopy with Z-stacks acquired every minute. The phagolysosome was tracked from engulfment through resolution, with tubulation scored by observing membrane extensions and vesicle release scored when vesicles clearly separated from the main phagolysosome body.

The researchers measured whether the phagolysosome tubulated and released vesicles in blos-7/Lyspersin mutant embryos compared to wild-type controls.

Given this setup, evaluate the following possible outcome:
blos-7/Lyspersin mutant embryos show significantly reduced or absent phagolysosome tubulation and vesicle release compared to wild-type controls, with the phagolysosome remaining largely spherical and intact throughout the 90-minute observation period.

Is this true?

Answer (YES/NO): YES